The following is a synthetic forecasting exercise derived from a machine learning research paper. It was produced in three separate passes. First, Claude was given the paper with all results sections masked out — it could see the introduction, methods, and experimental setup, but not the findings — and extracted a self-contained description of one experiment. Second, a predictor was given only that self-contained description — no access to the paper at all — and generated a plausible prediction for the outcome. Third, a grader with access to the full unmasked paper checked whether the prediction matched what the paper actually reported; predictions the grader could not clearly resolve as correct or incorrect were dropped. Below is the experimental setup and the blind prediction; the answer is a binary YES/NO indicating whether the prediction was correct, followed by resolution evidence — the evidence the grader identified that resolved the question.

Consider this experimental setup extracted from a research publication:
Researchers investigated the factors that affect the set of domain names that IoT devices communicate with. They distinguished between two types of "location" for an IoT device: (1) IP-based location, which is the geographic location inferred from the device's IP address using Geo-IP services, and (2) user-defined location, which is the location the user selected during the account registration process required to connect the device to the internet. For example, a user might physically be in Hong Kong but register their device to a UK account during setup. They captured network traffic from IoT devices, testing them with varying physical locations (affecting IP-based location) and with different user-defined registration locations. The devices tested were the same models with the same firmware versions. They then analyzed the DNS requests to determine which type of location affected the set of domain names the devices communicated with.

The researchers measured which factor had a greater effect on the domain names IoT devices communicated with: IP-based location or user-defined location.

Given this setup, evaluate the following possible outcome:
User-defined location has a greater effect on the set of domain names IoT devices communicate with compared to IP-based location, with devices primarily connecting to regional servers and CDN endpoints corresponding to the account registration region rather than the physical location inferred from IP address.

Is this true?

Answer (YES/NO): YES